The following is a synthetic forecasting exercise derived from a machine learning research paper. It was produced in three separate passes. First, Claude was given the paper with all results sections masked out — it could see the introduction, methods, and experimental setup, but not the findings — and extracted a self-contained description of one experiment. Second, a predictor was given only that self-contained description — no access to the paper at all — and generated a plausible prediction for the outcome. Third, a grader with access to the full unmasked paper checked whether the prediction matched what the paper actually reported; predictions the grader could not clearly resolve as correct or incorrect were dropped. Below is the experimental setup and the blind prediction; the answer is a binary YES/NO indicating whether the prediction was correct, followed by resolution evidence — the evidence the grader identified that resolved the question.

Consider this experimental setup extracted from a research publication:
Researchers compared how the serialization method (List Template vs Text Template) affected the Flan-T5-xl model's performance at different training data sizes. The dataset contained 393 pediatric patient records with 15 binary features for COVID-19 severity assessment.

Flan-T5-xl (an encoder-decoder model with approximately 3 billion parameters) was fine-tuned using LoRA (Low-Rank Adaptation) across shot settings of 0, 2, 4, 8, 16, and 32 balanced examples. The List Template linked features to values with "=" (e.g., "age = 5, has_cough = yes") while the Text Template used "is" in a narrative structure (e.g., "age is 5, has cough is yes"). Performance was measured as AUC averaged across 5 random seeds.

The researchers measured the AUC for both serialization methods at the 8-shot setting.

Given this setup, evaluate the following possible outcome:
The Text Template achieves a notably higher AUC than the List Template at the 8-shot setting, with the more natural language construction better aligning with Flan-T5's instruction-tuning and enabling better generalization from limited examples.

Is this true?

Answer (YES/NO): YES